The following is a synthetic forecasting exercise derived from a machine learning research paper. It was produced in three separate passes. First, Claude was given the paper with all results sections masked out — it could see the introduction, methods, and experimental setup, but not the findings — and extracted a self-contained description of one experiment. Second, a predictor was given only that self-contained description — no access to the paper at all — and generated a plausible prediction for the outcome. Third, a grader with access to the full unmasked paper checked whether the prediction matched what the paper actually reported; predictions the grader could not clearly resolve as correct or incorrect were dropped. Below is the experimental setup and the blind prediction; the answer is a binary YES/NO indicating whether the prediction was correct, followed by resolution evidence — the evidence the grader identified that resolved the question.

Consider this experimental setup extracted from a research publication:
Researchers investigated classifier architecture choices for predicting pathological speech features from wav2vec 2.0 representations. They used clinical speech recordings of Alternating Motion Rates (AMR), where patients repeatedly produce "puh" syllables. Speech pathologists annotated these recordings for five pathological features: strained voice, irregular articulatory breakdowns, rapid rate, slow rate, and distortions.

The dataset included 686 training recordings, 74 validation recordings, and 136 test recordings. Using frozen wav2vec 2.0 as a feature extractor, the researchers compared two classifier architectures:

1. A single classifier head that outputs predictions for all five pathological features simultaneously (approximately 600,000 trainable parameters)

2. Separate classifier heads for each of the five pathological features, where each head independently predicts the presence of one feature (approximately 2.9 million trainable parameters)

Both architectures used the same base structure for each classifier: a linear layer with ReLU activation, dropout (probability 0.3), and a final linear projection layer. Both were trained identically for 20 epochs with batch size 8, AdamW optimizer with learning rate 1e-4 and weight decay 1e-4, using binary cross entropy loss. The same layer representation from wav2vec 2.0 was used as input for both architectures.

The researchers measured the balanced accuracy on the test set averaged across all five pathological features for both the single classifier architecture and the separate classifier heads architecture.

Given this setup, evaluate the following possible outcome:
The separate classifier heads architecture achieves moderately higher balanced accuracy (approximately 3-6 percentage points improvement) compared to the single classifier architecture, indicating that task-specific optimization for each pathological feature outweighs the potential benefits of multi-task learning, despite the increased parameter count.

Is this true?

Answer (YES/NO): NO